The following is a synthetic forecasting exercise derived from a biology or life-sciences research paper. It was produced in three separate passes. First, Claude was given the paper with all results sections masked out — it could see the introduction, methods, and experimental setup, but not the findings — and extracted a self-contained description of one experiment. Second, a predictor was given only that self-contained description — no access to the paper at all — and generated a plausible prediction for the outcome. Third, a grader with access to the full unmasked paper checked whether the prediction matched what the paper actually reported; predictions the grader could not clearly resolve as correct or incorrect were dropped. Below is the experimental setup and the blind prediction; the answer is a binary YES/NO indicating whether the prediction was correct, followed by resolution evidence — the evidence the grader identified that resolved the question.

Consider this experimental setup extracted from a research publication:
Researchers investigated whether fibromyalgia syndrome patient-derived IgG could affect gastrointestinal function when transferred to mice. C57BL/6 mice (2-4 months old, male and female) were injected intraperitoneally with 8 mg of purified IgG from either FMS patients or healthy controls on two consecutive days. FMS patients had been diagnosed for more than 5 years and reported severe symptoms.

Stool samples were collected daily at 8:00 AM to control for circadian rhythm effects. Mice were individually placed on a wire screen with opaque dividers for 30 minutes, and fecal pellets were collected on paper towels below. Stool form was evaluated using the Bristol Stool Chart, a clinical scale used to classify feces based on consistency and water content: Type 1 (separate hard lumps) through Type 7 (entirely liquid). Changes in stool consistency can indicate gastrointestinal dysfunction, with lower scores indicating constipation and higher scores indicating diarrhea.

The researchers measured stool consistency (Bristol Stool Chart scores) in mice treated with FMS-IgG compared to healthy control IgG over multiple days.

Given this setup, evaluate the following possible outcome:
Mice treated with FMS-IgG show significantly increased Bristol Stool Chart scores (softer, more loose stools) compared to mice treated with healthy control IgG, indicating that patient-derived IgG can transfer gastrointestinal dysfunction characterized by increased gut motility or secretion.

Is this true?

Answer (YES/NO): YES